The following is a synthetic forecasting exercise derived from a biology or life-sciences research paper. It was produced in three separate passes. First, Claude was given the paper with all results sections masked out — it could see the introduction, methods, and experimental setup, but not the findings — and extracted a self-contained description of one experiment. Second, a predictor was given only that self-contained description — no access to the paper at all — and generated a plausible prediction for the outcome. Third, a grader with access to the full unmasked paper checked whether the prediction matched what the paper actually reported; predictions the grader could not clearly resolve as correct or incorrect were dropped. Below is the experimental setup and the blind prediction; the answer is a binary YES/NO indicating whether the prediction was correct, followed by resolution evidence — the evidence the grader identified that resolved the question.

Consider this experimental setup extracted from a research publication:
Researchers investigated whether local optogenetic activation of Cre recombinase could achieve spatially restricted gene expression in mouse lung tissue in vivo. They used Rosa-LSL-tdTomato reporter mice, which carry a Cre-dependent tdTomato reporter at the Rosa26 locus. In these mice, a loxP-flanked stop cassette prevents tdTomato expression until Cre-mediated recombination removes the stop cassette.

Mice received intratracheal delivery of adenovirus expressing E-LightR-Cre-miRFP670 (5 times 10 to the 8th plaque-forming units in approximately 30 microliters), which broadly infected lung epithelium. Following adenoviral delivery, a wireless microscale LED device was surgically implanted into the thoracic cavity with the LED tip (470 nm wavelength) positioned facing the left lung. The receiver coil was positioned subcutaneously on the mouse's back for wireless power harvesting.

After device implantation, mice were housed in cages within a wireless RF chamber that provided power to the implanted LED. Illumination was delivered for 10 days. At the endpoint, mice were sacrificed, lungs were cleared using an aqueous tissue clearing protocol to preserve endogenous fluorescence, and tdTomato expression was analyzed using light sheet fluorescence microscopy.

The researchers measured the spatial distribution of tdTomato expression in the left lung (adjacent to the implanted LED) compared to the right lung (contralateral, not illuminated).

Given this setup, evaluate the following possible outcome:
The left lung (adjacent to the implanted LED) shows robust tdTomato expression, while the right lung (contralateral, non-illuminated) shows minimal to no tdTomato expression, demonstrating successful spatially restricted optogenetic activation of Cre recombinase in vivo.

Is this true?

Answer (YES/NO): YES